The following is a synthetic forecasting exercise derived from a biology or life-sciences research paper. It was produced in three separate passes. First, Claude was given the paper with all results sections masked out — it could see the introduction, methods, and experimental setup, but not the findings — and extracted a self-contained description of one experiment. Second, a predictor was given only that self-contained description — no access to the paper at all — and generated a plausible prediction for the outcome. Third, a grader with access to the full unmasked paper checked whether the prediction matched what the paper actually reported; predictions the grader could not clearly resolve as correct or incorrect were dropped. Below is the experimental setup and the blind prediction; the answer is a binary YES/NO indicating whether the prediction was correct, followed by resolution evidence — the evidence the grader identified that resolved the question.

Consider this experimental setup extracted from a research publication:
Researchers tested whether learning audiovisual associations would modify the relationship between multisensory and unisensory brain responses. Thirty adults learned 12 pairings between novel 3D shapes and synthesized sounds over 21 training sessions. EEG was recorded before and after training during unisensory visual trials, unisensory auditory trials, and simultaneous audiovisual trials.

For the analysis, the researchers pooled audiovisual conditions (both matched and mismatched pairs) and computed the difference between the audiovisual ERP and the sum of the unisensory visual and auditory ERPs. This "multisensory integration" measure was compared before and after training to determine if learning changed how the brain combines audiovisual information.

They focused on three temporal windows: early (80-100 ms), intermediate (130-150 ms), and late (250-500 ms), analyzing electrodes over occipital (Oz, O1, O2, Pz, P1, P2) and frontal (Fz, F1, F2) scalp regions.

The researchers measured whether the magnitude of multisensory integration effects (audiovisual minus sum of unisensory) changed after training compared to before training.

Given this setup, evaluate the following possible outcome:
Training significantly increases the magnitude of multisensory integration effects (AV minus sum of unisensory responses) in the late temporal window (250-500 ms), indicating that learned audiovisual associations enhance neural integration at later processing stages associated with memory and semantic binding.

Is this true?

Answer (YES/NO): NO